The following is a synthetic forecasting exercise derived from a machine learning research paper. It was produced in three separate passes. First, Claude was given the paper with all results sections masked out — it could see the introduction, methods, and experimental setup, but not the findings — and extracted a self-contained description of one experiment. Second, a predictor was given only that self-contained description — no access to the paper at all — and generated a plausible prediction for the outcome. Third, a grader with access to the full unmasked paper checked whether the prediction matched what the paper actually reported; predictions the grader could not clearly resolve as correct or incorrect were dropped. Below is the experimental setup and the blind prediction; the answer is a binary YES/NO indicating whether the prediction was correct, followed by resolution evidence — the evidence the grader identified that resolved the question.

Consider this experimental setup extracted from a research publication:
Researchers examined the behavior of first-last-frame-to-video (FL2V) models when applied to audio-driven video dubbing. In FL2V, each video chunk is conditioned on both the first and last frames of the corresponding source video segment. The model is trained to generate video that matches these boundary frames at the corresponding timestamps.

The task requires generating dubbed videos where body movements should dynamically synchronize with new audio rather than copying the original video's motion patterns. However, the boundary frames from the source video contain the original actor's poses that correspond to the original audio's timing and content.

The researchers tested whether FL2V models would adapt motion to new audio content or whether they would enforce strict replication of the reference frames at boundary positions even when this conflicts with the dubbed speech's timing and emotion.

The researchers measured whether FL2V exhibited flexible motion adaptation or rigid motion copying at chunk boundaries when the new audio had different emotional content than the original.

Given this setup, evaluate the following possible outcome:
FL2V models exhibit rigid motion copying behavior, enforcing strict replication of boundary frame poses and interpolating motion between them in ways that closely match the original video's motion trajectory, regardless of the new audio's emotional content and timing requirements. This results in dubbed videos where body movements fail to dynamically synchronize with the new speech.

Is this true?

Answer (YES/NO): YES